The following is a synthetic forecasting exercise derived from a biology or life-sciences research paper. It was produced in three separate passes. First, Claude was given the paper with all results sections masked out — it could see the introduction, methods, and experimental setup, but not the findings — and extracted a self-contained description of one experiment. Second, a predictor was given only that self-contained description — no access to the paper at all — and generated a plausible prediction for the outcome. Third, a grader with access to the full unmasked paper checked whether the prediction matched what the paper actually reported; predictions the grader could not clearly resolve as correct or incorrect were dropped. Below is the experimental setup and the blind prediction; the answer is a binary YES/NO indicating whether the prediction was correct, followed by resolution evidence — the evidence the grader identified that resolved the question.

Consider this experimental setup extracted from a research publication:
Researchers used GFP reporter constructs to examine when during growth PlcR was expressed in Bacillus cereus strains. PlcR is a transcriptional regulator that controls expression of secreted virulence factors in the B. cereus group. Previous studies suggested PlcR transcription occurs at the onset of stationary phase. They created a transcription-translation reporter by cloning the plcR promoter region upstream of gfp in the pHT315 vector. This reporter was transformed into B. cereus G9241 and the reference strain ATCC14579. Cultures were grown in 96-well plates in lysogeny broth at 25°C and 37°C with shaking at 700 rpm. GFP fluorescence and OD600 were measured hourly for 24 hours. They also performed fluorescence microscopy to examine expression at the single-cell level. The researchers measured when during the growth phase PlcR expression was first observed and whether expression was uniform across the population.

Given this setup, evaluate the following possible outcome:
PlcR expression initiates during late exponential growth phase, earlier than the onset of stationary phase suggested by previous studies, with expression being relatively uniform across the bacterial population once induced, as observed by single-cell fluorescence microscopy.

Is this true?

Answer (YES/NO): NO